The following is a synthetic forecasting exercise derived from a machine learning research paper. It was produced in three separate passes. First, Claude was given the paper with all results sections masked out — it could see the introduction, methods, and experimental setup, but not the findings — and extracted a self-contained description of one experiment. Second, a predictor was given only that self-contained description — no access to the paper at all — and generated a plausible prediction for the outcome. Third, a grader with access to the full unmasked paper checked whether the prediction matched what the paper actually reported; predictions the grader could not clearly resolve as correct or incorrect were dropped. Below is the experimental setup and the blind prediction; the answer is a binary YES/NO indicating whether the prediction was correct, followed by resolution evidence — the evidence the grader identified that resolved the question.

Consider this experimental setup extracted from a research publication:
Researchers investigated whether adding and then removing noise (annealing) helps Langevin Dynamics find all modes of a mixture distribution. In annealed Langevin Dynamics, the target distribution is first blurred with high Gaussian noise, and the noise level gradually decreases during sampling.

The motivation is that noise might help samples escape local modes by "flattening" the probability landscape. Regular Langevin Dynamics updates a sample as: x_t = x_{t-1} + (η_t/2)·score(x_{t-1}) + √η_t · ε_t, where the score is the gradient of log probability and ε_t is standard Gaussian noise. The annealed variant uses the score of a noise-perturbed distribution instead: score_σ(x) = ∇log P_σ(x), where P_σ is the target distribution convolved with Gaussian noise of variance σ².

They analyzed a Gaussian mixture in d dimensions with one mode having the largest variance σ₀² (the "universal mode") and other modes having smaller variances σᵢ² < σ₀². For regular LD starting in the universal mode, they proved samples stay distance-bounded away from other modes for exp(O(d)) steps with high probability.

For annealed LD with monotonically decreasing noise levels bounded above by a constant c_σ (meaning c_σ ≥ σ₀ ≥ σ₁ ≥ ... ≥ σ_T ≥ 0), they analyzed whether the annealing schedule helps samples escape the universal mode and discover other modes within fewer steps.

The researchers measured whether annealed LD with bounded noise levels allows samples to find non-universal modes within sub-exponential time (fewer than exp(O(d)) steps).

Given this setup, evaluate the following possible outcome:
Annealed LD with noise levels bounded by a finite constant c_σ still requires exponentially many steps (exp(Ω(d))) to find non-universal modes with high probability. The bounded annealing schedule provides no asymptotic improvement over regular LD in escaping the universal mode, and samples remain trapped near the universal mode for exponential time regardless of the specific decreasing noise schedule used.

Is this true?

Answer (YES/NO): YES